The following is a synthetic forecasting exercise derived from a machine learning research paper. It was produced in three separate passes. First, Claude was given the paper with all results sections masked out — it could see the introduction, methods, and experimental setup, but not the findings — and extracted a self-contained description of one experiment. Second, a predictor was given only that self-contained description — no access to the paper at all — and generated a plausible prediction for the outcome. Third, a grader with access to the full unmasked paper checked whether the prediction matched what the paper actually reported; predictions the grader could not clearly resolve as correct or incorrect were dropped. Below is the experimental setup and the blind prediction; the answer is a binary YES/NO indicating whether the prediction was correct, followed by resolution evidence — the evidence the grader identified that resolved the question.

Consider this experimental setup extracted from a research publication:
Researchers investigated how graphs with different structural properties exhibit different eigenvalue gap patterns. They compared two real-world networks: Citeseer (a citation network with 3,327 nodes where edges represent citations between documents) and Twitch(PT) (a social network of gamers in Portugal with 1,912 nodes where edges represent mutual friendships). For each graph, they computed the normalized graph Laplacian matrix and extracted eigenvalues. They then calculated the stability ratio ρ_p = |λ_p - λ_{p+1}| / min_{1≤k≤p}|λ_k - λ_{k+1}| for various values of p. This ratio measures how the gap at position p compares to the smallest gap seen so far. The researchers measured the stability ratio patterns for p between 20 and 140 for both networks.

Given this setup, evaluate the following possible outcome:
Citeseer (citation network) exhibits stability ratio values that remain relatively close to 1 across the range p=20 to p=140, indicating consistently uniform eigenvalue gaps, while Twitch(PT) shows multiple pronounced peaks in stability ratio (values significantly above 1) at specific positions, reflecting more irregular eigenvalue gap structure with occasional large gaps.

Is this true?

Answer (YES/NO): NO